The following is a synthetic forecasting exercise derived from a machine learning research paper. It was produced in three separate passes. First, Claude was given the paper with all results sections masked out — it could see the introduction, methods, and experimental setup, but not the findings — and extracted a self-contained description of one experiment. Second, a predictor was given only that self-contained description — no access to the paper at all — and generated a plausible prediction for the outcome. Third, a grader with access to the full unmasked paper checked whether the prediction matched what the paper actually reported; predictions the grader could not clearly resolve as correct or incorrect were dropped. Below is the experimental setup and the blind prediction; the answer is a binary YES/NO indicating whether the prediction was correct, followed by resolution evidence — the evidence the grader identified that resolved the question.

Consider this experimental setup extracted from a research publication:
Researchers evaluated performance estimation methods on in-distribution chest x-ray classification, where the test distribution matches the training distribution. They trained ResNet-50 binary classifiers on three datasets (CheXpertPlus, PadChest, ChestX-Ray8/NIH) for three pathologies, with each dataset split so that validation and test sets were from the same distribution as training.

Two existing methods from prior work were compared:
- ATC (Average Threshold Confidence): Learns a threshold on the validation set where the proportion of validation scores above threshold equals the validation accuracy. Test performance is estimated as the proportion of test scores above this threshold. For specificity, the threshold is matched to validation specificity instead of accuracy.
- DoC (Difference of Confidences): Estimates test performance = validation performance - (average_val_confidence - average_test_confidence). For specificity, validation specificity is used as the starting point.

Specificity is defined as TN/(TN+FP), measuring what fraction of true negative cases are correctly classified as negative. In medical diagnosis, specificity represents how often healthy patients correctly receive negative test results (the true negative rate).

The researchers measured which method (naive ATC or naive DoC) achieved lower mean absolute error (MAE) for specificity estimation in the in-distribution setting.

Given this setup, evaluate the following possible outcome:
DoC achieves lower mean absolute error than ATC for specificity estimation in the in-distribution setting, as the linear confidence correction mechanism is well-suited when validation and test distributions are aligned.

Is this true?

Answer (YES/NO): NO